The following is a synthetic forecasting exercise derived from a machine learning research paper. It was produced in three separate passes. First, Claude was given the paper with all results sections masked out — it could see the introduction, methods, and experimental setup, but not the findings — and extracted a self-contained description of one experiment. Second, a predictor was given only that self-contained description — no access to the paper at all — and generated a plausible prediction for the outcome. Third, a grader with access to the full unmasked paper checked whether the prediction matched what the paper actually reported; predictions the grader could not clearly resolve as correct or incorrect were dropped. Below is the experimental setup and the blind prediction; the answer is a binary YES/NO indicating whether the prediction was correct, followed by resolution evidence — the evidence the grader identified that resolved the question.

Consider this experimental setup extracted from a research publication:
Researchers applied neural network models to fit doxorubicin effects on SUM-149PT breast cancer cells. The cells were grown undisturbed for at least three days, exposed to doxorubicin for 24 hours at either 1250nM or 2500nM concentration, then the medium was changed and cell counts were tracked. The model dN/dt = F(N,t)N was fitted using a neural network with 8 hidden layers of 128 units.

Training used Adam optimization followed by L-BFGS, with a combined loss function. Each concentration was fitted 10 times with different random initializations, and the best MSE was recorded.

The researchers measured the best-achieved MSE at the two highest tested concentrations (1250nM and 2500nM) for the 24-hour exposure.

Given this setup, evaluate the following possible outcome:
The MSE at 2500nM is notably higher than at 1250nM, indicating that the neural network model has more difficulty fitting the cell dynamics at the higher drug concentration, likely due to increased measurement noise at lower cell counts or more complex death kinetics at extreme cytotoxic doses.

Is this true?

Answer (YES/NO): NO